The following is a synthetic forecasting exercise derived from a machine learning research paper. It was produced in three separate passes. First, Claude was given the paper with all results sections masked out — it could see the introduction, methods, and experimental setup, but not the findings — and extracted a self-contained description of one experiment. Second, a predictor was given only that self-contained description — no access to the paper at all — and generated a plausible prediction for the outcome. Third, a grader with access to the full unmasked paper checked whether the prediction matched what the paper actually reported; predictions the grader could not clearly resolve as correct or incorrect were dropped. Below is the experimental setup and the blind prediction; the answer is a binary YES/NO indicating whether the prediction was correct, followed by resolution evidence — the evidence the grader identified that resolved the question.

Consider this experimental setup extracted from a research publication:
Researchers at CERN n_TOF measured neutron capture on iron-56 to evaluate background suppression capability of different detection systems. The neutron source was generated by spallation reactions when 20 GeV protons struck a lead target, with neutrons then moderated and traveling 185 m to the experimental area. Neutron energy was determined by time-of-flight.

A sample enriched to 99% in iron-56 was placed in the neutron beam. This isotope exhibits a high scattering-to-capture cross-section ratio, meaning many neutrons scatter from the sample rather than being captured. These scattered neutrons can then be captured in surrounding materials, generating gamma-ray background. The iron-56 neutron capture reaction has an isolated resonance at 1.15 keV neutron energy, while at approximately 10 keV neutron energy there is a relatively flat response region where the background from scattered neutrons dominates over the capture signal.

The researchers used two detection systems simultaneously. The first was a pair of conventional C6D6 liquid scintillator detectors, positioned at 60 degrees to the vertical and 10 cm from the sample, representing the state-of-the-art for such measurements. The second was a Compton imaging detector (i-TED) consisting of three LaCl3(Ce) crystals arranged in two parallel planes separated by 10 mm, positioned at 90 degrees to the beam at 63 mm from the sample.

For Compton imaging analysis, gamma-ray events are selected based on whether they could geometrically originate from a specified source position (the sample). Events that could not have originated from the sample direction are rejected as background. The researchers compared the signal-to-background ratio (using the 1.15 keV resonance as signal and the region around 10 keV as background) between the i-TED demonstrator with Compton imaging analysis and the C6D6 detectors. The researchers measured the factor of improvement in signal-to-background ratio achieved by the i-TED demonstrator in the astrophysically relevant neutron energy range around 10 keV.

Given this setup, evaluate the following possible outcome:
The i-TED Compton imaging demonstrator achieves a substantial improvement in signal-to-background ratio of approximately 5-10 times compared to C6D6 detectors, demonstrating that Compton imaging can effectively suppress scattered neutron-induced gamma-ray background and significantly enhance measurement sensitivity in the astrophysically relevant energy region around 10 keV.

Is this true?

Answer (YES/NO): NO